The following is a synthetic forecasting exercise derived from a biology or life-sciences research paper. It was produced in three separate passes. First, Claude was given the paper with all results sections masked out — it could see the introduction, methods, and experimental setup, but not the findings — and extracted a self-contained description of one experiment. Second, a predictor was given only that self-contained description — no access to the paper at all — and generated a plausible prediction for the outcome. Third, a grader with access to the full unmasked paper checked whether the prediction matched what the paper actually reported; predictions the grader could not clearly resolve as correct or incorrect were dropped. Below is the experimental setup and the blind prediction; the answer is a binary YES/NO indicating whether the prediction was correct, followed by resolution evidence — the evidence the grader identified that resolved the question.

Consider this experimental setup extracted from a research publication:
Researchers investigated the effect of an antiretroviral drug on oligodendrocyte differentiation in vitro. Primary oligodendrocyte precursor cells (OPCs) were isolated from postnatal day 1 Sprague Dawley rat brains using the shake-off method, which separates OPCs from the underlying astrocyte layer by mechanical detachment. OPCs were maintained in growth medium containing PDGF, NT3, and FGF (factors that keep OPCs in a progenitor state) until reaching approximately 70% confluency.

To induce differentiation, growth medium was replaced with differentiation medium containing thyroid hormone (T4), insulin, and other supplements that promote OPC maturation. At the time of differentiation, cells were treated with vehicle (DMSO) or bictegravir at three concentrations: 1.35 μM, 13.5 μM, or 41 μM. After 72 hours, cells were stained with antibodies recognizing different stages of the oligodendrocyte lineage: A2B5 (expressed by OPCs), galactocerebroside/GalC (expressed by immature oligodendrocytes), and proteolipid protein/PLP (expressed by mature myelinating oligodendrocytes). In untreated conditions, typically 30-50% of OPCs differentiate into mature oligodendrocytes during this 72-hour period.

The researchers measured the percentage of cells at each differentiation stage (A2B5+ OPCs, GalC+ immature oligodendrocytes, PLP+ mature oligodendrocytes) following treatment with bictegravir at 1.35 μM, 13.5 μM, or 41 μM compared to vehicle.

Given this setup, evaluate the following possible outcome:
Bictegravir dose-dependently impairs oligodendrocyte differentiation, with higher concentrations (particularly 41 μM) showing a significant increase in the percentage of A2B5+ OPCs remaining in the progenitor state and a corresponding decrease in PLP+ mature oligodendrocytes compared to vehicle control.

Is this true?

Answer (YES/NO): NO